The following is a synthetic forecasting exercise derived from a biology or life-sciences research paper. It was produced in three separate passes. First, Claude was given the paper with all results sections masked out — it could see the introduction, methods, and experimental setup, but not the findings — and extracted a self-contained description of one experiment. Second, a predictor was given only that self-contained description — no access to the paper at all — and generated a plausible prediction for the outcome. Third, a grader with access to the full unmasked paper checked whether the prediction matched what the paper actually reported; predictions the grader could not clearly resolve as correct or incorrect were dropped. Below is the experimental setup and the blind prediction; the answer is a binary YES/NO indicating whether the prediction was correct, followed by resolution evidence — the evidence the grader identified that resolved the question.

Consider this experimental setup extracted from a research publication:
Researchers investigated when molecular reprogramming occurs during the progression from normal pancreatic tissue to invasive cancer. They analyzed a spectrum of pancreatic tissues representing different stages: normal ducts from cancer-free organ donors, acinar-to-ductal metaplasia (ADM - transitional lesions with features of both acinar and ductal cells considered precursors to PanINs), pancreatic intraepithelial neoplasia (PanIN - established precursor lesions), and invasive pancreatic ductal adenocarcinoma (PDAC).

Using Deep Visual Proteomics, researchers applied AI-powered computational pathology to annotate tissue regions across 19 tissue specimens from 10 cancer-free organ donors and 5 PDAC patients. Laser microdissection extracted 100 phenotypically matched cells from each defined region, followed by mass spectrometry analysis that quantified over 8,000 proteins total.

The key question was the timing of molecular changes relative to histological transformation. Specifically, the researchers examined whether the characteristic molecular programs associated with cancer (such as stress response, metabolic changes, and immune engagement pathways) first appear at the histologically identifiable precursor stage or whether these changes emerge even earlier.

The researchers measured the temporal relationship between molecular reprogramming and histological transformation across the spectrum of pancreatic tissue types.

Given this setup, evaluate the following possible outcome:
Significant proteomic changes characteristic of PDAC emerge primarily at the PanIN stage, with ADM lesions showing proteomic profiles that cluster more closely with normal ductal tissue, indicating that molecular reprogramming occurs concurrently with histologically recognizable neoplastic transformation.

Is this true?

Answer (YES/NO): NO